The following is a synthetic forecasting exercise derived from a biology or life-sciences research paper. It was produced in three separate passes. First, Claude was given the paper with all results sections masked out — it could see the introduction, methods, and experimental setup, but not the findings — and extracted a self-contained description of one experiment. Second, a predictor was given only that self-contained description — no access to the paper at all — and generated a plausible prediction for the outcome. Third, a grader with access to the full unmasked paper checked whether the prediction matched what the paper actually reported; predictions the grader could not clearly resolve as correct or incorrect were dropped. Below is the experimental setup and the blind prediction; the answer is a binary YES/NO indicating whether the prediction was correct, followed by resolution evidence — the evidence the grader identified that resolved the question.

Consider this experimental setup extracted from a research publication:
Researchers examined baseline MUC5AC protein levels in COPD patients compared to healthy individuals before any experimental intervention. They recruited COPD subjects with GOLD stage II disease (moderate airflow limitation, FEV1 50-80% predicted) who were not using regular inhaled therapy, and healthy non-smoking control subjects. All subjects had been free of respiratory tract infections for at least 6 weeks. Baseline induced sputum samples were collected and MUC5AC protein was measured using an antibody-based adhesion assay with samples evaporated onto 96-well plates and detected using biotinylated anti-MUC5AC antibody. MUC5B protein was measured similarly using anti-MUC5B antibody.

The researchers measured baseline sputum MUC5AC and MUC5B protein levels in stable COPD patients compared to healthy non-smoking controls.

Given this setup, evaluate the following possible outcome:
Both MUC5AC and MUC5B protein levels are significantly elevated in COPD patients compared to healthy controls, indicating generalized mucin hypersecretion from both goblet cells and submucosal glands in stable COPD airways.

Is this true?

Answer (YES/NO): NO